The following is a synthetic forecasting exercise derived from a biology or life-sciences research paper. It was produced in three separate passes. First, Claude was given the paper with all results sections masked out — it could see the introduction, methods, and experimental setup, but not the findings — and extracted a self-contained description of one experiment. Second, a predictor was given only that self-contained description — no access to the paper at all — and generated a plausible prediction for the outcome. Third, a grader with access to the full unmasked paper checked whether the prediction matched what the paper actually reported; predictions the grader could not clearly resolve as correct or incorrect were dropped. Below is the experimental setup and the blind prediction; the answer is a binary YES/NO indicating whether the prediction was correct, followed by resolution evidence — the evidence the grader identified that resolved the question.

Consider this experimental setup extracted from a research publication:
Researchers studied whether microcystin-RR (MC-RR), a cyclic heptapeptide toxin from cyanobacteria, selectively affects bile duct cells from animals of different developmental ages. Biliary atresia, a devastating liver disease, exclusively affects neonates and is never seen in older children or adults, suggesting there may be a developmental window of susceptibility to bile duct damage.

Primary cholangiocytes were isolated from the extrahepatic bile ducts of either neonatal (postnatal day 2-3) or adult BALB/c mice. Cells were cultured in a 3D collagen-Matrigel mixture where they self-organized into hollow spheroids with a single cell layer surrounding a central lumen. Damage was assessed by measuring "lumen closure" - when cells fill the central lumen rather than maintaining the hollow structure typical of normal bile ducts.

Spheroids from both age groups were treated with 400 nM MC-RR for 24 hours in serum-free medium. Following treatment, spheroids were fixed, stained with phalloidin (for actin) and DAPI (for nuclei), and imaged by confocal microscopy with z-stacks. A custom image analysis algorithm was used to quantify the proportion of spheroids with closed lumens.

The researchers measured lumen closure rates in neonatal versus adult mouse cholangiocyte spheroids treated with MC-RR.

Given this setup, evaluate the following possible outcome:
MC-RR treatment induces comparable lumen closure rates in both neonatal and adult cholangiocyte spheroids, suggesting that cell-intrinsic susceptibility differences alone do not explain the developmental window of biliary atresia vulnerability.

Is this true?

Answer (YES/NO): NO